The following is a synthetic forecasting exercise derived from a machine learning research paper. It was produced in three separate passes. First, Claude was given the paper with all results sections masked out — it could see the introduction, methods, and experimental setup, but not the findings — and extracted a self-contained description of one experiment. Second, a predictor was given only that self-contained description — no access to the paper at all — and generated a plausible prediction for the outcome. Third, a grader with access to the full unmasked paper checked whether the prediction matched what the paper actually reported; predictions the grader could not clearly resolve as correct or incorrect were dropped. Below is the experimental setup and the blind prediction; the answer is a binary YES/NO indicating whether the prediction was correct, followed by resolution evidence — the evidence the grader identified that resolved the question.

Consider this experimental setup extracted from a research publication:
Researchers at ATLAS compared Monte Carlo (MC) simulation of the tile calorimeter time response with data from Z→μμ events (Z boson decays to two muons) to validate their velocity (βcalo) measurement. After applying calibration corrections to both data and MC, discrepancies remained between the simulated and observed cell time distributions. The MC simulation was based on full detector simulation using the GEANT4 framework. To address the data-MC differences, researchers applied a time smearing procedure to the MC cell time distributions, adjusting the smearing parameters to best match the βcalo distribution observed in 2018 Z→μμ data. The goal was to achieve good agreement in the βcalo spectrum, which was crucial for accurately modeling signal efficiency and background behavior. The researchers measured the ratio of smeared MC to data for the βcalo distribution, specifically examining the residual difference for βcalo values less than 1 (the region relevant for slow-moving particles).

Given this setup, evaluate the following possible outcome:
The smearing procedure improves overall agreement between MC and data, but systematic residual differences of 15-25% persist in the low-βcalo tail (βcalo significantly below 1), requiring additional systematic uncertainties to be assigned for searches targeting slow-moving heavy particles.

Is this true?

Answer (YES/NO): NO